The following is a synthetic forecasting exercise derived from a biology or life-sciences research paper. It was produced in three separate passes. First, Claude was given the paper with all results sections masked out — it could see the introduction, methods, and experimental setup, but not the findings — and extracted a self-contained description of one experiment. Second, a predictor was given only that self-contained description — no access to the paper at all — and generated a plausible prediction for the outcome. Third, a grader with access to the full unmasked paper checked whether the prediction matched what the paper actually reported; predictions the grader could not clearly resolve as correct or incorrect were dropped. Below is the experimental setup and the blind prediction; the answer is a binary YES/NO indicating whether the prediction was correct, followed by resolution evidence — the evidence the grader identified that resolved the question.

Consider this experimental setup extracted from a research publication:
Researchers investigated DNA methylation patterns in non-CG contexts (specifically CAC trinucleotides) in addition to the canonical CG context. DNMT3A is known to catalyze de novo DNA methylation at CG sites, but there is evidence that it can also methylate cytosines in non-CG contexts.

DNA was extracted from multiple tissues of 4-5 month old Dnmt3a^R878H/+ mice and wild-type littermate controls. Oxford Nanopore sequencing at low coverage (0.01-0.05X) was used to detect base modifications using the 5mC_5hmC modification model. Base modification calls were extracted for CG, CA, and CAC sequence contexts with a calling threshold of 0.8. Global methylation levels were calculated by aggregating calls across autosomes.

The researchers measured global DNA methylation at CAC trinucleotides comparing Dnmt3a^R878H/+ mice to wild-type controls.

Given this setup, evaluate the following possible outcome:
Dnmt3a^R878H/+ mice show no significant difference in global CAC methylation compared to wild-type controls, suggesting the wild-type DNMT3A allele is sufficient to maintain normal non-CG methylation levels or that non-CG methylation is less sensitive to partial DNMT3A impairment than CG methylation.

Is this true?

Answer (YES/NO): NO